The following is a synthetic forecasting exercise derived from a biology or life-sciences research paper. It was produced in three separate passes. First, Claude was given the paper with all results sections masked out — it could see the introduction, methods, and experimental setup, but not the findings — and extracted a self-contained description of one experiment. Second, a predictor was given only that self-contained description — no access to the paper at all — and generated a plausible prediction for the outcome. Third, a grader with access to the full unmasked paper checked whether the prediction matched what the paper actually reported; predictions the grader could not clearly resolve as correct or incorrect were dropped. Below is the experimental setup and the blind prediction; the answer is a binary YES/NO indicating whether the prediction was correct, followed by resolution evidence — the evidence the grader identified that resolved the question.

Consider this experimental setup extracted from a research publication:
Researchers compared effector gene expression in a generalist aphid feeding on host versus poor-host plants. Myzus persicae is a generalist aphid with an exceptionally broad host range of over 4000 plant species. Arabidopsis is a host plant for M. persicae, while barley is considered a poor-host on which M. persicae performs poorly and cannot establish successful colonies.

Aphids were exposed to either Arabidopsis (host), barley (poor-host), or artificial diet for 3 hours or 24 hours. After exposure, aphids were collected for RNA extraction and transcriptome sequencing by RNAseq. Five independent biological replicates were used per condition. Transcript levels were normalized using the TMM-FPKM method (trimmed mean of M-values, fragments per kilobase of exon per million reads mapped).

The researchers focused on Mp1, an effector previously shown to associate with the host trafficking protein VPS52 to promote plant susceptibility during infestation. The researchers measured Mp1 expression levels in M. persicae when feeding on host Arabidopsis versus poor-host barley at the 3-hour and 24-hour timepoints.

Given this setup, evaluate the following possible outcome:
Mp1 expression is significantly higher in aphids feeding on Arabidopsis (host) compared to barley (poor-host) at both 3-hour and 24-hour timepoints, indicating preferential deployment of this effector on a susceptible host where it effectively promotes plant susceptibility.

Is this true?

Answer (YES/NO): NO